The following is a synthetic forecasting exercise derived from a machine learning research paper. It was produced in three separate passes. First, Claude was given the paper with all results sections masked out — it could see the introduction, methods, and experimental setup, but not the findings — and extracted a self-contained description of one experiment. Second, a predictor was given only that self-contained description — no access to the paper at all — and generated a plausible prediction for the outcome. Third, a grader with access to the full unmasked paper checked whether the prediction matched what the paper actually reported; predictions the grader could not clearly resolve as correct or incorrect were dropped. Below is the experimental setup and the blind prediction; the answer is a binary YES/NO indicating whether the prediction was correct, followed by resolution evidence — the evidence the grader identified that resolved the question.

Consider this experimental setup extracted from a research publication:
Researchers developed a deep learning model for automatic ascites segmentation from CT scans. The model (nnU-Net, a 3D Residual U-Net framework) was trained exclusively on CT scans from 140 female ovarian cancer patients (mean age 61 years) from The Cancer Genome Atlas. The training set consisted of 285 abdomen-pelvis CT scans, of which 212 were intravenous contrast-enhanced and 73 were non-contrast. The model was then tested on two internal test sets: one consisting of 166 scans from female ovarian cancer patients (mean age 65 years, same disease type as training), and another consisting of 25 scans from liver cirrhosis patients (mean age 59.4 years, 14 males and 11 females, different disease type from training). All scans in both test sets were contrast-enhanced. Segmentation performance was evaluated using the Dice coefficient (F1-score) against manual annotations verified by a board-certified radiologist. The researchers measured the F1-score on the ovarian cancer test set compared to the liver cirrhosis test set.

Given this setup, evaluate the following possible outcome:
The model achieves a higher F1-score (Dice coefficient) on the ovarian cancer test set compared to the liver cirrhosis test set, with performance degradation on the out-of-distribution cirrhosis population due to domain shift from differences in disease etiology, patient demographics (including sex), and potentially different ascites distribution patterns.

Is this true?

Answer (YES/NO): NO